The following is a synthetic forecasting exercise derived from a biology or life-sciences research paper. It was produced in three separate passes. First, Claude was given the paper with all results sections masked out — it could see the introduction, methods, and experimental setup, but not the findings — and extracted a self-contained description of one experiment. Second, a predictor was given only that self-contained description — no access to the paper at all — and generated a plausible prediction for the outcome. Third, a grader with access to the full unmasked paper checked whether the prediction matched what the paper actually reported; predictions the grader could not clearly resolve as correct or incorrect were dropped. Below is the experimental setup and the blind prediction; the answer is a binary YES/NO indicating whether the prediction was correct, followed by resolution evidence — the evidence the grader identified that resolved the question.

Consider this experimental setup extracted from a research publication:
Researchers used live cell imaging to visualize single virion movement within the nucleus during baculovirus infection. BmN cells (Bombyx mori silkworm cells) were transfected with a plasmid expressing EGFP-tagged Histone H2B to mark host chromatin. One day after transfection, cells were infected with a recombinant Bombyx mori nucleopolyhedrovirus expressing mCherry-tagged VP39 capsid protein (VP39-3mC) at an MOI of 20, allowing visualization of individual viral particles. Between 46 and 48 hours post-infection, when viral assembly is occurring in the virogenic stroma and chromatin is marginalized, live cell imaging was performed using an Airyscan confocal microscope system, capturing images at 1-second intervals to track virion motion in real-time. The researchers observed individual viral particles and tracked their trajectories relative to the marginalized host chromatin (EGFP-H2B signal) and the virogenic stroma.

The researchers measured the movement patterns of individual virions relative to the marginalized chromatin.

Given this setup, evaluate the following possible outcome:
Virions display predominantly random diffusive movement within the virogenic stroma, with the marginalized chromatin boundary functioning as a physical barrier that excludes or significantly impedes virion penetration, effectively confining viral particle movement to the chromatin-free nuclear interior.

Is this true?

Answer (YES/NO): NO